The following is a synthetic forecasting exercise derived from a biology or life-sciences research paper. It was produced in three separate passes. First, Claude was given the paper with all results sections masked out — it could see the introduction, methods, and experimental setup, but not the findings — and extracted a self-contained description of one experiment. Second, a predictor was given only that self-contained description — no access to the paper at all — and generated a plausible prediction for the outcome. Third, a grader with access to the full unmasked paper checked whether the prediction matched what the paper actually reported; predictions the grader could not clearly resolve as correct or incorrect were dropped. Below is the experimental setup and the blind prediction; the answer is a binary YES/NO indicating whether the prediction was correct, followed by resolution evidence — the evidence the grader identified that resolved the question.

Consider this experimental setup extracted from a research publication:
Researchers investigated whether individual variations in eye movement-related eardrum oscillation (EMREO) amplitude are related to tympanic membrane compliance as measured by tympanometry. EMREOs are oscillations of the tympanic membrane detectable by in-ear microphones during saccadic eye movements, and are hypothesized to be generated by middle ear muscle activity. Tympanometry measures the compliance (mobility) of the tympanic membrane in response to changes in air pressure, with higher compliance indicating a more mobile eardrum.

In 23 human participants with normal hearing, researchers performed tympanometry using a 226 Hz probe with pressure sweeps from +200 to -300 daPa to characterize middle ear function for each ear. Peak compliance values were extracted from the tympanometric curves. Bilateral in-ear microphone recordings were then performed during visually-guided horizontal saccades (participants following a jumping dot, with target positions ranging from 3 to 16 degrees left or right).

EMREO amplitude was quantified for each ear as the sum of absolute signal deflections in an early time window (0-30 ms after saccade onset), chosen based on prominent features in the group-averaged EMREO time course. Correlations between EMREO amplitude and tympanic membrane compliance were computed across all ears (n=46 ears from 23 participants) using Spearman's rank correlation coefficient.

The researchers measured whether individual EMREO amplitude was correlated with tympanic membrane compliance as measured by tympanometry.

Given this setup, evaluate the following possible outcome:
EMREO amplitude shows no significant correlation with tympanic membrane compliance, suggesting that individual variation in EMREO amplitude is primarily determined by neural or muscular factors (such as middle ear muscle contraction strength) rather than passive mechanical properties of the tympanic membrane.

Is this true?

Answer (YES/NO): NO